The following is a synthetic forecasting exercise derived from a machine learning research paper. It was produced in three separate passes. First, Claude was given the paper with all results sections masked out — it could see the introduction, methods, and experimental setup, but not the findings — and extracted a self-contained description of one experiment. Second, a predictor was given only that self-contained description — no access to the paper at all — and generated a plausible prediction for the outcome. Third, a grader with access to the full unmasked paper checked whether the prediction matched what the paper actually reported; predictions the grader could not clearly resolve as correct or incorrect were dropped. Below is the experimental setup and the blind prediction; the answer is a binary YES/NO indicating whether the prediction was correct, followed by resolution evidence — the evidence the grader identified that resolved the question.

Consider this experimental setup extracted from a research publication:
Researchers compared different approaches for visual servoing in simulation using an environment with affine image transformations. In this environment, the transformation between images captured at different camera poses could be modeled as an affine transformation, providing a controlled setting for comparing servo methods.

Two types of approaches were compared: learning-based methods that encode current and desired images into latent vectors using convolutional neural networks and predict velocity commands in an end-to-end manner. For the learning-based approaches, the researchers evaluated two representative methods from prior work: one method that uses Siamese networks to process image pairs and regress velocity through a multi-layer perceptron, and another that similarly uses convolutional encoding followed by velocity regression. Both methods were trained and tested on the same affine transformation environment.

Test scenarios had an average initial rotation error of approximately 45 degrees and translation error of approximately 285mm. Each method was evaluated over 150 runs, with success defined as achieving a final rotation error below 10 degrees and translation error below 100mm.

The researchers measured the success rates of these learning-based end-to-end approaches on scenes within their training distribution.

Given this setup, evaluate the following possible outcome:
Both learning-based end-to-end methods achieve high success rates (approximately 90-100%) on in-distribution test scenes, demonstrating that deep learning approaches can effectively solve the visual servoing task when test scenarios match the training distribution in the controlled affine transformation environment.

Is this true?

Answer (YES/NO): YES